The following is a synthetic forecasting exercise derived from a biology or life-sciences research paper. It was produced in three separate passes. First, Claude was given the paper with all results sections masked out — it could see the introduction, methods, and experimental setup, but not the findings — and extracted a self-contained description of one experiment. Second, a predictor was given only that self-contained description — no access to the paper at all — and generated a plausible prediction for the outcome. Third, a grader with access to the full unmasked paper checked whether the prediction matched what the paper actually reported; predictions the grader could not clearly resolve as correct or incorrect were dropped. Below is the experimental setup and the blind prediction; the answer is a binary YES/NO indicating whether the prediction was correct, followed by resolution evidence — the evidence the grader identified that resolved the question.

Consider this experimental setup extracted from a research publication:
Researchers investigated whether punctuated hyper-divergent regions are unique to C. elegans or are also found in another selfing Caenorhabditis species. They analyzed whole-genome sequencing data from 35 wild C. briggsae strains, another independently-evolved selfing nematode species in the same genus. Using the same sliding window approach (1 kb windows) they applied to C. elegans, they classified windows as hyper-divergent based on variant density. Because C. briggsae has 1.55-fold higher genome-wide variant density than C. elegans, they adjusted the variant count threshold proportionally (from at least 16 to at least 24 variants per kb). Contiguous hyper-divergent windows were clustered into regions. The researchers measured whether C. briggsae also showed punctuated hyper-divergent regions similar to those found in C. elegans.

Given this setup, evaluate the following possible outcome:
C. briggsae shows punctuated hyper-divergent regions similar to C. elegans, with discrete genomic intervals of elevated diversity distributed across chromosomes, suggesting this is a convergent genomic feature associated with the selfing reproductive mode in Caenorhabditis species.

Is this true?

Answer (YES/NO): YES